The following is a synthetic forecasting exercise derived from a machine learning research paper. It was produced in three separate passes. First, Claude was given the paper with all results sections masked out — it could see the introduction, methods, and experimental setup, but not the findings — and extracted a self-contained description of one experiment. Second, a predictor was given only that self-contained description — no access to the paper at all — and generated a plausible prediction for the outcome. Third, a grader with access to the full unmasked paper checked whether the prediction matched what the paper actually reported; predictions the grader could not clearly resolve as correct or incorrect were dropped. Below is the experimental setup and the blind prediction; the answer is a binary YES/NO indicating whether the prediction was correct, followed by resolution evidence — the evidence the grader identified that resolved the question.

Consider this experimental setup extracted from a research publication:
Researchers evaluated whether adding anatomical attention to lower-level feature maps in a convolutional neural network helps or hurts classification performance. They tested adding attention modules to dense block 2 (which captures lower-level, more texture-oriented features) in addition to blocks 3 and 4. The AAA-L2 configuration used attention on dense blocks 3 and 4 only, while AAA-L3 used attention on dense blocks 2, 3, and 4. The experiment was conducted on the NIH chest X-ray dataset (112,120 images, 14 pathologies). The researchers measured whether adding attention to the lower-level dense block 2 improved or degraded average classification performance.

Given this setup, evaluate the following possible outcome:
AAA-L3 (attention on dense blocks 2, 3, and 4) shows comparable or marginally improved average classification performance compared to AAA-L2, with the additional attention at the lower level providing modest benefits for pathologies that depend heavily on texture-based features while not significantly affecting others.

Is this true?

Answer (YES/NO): NO